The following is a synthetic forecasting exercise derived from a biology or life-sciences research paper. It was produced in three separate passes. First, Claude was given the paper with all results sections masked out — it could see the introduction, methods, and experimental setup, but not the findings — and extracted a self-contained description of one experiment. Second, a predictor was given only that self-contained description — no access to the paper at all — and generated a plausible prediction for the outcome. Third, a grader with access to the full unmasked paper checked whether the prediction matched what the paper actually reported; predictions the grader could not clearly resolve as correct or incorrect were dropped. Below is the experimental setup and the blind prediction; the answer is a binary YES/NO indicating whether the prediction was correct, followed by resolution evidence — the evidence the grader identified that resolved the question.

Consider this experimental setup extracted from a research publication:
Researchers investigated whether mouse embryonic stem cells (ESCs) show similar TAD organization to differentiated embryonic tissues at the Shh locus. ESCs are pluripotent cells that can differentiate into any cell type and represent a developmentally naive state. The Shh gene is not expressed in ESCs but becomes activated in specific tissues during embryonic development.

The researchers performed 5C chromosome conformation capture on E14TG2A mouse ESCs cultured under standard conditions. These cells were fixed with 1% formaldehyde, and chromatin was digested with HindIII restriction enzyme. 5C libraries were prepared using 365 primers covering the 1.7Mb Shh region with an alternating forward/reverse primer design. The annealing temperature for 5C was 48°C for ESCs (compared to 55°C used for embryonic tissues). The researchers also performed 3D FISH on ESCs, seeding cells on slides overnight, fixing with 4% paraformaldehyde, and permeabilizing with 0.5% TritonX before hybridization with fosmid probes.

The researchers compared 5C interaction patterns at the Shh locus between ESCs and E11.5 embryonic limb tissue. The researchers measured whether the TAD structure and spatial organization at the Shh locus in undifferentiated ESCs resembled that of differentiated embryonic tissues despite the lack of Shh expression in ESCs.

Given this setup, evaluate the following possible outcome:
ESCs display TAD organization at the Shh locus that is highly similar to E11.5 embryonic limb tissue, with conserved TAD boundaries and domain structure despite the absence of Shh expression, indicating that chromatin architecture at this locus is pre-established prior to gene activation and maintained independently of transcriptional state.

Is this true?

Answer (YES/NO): YES